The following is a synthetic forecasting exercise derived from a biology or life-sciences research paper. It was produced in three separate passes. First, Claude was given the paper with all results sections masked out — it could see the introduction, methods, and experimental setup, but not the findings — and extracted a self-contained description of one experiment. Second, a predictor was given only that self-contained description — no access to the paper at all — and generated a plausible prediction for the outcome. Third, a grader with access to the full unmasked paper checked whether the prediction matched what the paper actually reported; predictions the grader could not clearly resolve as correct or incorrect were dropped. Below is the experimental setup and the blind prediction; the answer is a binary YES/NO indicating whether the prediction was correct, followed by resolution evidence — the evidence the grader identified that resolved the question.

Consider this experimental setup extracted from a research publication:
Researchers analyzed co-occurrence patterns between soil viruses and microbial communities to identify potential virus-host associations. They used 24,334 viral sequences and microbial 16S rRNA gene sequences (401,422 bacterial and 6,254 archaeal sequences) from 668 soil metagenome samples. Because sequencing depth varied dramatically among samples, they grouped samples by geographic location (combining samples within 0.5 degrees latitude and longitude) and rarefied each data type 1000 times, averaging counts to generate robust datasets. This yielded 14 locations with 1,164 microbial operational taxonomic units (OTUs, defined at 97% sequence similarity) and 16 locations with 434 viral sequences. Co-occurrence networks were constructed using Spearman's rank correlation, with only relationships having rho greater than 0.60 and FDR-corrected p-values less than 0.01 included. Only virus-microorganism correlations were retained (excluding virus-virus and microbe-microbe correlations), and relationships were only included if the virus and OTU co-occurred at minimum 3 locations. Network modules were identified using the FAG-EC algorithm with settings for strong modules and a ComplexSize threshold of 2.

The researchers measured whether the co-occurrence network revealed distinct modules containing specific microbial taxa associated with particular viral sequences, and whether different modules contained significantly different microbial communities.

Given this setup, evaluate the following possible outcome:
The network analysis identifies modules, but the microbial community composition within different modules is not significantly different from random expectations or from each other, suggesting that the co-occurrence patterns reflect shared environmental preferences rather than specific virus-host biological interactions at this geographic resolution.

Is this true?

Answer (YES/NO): NO